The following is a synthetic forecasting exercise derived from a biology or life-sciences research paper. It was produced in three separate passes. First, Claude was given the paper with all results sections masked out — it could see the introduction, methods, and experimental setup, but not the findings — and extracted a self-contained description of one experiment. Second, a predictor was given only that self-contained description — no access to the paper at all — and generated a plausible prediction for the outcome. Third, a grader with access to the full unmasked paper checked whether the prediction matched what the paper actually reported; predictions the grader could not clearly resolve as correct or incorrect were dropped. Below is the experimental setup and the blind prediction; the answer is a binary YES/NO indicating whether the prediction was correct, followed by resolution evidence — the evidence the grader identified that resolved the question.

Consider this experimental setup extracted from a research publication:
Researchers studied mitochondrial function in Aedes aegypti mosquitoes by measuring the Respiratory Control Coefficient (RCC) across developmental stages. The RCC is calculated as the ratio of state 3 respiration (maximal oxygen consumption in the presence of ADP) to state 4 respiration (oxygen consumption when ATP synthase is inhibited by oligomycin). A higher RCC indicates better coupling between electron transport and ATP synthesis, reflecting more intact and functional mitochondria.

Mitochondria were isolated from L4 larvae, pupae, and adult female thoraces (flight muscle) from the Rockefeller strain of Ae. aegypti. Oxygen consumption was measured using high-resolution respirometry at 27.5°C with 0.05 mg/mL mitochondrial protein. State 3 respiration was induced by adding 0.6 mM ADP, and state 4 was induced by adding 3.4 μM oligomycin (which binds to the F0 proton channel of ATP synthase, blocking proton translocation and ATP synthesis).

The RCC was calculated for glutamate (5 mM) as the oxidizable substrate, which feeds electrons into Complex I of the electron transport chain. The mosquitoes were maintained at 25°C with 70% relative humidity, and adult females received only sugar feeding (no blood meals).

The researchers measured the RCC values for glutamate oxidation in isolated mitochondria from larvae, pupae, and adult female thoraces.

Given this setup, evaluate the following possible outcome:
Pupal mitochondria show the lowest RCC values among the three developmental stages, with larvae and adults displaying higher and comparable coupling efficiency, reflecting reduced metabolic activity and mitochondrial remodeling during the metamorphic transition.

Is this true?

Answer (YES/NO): YES